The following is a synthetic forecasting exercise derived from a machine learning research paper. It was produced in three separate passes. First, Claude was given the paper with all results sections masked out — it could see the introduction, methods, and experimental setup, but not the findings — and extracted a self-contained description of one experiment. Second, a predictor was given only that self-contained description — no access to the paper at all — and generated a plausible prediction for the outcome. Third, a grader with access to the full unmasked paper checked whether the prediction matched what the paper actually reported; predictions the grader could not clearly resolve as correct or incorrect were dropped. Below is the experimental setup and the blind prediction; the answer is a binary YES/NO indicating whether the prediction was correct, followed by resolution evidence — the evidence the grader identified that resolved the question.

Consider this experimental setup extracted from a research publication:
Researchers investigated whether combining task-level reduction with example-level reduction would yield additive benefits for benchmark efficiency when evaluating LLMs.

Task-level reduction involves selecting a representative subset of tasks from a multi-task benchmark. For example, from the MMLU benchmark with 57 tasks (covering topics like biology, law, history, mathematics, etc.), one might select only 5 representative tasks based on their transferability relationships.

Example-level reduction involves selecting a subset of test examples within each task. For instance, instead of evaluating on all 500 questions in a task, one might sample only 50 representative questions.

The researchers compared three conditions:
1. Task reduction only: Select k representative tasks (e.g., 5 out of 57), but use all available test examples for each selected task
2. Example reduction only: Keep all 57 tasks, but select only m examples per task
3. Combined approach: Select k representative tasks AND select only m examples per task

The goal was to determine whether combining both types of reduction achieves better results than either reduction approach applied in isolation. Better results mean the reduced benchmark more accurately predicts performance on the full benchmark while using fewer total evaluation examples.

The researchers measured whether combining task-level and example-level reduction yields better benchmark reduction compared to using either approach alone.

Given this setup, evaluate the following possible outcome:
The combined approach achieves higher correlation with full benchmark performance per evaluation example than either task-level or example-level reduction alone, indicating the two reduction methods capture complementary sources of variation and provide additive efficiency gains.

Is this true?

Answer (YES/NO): YES